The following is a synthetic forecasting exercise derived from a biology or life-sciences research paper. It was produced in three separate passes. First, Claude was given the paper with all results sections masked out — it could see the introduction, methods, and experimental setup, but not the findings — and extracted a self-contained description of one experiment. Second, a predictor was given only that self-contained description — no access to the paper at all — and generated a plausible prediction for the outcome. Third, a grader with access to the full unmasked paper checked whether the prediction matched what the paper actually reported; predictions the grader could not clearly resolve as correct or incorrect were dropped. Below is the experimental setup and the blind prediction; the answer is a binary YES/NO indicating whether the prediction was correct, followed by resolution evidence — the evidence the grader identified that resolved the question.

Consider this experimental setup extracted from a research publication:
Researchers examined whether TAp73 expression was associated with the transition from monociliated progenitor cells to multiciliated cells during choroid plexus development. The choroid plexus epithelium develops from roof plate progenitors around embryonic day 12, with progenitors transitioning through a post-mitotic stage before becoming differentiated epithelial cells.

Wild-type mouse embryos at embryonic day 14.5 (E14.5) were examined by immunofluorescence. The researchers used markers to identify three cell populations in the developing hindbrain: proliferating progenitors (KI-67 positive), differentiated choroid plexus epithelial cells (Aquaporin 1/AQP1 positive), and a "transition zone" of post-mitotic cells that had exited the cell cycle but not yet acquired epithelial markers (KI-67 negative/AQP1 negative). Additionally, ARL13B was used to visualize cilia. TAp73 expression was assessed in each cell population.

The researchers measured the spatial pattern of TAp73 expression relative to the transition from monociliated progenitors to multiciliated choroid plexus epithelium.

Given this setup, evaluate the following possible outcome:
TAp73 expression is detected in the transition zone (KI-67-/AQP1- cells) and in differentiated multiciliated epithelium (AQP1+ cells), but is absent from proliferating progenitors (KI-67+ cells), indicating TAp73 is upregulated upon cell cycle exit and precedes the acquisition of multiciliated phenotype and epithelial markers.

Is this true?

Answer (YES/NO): NO